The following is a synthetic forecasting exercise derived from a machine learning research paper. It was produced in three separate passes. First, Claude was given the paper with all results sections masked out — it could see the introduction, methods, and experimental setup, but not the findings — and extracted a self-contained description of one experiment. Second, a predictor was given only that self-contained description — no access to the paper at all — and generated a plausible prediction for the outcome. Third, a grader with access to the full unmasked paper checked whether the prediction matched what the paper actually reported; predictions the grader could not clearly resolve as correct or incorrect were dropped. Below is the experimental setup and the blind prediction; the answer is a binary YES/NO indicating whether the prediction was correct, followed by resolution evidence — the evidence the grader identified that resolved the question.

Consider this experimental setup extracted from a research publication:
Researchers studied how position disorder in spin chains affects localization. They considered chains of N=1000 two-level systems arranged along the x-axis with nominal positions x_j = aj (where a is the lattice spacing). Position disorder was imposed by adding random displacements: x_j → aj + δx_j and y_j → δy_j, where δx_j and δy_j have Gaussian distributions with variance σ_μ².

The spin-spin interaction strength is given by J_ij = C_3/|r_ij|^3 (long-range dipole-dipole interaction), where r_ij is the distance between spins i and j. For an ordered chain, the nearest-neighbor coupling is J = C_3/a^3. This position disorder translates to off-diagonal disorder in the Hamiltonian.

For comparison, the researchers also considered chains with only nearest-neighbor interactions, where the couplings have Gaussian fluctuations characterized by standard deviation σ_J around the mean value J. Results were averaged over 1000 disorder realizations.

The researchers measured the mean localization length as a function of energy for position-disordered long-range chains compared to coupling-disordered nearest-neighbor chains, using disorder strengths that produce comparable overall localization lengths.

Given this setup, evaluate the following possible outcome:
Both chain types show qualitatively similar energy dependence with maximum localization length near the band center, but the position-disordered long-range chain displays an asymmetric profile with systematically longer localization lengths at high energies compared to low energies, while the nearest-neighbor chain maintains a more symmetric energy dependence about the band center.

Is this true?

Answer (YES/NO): NO